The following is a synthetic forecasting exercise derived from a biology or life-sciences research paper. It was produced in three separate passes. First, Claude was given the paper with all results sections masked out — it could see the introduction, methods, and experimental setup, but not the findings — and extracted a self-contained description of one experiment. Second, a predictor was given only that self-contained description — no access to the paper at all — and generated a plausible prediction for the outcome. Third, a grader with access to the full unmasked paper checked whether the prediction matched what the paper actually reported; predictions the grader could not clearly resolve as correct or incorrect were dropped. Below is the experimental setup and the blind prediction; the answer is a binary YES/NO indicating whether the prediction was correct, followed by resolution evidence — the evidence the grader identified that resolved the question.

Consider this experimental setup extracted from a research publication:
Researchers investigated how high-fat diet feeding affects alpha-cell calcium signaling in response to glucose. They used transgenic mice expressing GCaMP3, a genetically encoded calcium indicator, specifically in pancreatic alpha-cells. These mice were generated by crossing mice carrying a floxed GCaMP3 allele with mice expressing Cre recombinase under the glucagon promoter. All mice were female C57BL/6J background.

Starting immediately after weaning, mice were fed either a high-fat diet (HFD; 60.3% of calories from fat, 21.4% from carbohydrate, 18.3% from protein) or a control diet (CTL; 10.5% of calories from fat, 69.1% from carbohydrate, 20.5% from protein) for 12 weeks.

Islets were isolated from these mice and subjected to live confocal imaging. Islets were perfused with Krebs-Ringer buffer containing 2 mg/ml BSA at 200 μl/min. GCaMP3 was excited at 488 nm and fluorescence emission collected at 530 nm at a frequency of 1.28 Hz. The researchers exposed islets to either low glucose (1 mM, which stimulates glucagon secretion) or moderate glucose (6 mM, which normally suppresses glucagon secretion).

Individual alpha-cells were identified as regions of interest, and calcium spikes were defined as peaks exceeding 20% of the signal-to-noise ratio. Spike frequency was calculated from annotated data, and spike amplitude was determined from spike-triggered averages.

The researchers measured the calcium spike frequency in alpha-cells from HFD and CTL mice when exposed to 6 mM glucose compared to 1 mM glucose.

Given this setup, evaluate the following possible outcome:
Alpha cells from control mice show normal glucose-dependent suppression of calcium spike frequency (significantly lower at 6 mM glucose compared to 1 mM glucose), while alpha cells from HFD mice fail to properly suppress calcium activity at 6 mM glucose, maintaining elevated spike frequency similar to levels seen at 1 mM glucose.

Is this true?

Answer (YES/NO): NO